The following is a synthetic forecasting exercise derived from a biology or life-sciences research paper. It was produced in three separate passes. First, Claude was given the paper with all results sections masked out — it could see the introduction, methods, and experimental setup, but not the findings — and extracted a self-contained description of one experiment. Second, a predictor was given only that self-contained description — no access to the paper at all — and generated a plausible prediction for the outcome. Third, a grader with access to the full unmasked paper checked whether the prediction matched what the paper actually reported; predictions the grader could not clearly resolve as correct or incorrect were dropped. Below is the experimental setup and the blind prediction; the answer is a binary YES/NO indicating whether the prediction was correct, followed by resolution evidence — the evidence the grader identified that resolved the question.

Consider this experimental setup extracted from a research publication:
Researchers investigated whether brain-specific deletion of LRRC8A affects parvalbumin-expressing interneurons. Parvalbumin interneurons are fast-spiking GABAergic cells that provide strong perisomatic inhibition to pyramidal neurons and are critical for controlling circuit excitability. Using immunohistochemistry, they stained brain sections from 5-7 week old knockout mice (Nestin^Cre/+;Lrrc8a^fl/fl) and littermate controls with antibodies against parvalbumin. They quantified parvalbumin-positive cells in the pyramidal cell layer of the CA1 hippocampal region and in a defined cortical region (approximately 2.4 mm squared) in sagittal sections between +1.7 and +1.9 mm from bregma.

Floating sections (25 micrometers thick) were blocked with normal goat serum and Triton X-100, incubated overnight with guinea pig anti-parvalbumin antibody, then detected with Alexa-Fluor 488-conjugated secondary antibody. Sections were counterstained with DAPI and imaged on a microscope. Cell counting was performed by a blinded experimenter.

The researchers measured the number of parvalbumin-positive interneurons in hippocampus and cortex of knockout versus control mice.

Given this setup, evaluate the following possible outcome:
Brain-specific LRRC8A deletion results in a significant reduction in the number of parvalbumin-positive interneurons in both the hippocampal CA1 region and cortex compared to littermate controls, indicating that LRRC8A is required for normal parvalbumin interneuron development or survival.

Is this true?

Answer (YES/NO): NO